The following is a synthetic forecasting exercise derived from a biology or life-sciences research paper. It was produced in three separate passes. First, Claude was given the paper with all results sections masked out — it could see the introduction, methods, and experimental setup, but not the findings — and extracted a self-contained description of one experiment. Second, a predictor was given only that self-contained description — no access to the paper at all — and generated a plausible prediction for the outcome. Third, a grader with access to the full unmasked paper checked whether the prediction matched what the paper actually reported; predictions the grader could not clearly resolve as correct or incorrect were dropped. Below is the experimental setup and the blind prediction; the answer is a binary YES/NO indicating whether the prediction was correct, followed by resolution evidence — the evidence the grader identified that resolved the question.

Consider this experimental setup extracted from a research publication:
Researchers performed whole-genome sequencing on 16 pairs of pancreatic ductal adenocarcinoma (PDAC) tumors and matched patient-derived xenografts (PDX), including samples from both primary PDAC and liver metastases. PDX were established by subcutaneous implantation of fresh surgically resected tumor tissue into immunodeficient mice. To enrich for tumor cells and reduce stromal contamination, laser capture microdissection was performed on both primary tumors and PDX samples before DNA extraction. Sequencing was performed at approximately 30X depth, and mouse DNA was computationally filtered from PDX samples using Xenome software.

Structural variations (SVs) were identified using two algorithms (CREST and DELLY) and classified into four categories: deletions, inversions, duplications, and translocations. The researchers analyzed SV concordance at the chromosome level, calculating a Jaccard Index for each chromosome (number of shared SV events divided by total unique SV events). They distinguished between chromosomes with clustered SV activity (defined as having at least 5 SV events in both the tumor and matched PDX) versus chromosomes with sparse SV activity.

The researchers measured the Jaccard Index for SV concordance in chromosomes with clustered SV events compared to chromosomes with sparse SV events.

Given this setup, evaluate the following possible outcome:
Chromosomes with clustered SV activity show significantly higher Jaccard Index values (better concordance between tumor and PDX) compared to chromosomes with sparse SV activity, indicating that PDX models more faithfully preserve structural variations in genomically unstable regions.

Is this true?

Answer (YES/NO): YES